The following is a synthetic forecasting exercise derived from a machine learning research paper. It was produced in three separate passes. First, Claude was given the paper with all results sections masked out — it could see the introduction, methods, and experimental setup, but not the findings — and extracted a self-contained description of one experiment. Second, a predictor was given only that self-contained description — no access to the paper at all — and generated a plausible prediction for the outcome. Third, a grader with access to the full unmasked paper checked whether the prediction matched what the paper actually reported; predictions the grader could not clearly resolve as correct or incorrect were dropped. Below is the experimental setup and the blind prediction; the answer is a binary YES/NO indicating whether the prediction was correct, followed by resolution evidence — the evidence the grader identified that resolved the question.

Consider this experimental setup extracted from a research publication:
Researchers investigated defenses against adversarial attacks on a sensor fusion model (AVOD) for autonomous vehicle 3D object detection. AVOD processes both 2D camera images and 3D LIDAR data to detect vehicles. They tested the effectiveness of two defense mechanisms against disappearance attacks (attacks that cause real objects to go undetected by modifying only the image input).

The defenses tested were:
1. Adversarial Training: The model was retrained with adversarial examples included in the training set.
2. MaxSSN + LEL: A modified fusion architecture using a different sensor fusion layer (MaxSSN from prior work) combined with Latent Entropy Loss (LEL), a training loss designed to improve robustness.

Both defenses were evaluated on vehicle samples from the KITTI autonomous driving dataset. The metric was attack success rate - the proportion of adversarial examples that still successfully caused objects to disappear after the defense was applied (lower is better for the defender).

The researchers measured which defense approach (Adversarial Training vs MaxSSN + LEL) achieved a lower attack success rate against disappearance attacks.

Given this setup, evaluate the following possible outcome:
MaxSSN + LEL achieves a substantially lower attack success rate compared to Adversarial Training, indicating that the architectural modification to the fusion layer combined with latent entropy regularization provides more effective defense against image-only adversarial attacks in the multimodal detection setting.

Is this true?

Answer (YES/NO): NO